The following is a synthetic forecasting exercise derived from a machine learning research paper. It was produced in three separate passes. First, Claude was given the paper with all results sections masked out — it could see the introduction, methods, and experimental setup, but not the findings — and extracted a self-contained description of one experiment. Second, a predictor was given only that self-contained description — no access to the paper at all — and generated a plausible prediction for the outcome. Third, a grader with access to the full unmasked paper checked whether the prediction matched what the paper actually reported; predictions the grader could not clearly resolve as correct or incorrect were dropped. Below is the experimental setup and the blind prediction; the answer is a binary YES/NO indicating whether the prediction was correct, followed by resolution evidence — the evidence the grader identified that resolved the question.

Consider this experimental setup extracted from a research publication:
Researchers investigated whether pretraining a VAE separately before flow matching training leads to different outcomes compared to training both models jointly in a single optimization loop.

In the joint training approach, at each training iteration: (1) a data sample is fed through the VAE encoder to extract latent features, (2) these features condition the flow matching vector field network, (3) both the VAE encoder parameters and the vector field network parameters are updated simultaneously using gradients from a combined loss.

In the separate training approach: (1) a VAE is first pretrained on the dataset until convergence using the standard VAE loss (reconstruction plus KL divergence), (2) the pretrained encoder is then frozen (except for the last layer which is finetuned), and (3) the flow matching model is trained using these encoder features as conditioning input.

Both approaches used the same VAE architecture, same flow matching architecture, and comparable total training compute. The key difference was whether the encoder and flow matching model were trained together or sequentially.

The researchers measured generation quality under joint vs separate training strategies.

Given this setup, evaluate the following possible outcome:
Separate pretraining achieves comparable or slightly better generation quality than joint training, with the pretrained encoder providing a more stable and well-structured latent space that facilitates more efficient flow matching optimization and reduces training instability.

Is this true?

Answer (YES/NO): YES